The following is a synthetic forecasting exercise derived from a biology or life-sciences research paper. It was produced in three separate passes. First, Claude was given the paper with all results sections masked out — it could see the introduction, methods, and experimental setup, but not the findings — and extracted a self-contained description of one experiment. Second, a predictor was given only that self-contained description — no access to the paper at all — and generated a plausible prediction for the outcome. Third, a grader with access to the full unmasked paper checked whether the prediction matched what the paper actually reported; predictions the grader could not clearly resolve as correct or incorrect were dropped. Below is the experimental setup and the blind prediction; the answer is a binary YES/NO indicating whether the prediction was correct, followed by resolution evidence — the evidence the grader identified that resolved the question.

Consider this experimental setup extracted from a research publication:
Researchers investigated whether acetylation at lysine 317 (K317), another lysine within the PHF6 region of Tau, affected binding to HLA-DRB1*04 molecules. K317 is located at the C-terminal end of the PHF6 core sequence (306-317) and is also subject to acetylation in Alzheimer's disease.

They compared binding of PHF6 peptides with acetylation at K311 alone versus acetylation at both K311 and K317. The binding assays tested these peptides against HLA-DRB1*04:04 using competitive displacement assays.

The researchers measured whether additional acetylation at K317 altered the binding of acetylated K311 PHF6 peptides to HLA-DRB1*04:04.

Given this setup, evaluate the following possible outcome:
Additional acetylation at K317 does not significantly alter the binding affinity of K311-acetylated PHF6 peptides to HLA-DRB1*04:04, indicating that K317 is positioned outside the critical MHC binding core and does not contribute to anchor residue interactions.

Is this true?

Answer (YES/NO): YES